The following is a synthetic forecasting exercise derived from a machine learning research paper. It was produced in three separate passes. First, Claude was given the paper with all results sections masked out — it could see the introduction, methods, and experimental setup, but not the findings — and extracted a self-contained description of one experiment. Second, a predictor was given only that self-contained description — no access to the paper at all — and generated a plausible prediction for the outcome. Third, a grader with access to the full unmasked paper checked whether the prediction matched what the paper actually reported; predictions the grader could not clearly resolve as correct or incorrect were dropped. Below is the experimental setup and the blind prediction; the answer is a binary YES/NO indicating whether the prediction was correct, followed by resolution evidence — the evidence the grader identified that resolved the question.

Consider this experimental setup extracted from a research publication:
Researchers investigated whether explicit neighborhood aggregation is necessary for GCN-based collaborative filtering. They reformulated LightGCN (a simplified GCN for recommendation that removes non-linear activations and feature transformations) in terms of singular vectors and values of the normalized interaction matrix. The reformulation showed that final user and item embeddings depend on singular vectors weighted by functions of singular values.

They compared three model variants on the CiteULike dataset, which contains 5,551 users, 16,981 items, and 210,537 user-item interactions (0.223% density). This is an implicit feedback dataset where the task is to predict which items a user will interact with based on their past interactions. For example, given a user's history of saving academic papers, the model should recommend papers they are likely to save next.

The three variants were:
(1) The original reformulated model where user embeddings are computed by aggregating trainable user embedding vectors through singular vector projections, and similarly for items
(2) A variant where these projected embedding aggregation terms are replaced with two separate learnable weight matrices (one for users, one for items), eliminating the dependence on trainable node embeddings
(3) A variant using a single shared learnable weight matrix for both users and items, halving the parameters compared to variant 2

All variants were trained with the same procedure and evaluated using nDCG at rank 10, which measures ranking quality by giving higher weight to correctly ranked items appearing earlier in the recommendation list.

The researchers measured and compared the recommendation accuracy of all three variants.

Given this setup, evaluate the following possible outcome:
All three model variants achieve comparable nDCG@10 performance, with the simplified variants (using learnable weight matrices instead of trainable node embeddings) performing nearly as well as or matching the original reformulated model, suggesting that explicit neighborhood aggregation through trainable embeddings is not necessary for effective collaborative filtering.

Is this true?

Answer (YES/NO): YES